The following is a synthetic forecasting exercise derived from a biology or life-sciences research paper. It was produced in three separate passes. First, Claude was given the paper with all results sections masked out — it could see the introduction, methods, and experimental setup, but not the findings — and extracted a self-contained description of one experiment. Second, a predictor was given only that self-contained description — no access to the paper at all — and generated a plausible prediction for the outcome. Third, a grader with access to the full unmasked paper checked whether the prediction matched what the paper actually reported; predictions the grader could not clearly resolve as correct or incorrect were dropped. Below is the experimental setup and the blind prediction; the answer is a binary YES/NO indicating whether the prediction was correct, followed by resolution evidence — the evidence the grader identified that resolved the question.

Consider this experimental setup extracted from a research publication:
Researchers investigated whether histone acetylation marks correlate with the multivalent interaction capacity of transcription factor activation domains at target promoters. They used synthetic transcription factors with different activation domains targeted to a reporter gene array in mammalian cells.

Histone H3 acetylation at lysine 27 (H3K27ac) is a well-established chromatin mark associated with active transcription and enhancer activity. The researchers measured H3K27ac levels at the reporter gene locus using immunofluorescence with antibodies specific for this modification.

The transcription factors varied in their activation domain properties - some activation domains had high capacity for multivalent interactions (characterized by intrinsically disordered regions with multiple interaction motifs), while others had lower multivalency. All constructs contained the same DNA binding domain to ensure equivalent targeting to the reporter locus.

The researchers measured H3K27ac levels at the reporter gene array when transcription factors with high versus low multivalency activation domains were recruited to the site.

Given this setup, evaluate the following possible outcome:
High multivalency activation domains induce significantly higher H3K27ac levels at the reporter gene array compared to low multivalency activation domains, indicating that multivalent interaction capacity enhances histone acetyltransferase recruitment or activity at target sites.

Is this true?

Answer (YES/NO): YES